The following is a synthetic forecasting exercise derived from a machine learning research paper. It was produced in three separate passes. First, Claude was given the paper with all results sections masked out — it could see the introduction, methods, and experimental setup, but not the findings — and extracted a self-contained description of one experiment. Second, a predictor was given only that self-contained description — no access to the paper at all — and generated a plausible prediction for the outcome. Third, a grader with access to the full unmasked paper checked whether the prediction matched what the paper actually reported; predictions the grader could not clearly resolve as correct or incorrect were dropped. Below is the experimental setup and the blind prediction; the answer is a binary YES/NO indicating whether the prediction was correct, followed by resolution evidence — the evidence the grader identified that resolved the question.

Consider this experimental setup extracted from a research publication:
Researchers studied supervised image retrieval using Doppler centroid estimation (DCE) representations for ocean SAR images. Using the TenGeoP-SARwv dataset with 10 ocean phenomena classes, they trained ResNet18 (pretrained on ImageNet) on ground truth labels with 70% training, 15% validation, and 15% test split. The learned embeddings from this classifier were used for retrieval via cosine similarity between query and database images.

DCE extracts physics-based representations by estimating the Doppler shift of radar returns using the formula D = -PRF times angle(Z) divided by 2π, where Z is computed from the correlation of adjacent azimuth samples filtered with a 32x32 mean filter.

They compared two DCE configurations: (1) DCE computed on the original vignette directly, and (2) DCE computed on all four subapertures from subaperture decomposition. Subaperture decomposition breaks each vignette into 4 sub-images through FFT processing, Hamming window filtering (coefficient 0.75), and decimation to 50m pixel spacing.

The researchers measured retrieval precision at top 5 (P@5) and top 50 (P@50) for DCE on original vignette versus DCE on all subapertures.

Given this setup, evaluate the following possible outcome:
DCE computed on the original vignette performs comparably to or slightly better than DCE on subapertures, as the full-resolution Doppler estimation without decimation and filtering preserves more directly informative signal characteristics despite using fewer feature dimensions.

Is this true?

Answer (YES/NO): NO